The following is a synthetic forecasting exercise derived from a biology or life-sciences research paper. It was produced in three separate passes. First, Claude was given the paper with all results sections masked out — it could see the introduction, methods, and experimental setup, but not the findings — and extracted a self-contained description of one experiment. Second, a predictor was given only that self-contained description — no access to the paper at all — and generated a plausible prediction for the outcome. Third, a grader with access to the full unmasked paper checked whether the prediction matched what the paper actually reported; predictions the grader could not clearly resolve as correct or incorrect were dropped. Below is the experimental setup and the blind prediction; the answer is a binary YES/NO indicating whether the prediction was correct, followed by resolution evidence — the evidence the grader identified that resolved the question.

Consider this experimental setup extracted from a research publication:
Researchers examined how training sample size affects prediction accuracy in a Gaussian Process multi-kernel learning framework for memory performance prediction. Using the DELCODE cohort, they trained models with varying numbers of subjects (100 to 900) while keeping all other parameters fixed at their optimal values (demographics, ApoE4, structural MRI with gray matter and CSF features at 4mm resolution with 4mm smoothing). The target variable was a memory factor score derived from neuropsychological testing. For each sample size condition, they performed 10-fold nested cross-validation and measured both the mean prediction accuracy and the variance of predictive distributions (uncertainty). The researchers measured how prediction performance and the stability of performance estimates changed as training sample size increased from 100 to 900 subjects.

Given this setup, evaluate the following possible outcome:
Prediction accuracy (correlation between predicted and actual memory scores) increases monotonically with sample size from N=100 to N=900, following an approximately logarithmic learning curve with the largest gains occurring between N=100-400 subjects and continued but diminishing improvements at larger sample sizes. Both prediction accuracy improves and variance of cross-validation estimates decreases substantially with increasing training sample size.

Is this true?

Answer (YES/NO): NO